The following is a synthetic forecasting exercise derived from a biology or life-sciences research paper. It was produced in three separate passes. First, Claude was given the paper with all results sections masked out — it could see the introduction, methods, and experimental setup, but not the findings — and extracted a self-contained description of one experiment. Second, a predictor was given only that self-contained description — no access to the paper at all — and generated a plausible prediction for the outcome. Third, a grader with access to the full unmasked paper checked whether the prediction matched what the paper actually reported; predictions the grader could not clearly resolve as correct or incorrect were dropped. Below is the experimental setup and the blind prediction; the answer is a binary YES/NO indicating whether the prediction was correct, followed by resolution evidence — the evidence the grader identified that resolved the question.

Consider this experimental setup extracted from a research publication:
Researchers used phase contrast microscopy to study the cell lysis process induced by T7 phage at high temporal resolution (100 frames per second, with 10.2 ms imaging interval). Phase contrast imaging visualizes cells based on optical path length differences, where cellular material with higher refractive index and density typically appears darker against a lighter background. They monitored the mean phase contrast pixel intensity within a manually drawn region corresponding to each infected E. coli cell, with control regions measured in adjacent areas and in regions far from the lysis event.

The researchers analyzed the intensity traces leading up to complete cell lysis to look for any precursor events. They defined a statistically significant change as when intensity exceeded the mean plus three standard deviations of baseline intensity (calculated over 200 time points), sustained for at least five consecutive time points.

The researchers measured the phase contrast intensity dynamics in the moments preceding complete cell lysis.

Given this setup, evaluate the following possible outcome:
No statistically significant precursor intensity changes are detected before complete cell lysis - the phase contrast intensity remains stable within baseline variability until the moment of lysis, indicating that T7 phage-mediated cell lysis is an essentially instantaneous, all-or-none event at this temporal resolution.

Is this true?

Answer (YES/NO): NO